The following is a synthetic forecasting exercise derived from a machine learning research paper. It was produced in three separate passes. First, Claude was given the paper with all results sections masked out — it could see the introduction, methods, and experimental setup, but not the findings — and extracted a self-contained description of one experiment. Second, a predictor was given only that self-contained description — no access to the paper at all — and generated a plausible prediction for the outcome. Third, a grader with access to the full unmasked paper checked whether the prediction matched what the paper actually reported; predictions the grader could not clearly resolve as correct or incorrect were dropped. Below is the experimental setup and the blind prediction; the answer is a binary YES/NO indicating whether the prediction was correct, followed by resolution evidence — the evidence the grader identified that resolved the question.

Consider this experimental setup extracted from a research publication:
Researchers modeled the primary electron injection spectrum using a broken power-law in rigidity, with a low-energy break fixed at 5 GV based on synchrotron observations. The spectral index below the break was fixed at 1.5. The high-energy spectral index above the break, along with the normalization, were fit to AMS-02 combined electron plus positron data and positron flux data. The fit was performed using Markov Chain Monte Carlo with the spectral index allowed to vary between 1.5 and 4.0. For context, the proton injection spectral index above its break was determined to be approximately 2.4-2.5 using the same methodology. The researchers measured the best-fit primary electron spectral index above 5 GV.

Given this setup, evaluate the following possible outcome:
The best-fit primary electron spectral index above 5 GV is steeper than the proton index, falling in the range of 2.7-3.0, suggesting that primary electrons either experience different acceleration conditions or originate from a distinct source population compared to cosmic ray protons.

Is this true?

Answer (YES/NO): YES